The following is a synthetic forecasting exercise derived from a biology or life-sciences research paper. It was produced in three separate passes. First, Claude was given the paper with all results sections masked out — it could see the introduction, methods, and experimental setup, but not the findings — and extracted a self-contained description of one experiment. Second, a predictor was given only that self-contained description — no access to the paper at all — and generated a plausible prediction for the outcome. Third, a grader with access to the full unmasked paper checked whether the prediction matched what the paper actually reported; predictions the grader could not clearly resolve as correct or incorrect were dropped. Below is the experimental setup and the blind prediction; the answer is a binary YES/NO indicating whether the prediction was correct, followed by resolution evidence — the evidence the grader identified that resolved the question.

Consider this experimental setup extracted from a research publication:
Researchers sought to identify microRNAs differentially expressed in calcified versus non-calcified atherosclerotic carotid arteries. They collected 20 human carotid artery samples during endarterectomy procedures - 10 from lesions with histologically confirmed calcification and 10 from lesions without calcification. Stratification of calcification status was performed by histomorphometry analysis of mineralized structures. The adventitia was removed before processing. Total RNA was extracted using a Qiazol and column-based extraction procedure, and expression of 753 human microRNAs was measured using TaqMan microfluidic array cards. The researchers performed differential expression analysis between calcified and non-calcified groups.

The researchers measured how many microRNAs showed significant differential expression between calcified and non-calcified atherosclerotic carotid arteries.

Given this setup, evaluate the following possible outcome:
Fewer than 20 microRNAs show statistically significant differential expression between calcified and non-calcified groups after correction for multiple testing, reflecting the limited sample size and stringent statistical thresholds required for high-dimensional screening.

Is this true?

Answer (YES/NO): YES